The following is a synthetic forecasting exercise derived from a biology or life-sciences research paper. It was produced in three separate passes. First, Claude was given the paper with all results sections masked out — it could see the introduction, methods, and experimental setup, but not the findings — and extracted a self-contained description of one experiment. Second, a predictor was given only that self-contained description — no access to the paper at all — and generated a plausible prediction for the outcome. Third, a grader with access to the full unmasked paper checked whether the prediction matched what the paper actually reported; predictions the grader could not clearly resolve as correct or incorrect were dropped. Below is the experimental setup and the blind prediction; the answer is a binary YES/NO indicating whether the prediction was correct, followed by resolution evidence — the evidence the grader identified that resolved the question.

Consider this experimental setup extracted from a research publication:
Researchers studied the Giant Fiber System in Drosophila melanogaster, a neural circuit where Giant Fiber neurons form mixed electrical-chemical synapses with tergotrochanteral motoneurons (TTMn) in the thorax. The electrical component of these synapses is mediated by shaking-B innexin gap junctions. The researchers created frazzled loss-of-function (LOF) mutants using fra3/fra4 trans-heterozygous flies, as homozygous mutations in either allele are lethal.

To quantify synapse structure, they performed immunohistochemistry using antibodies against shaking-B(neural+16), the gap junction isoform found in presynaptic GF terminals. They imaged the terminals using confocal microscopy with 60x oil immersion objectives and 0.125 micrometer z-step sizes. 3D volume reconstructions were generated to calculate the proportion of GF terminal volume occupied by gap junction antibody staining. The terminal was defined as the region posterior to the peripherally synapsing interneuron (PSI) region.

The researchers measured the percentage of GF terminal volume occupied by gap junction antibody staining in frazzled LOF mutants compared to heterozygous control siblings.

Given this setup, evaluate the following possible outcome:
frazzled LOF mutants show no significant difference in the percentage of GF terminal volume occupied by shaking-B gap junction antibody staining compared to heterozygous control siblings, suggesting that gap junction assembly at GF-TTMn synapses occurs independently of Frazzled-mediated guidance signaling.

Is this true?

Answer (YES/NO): NO